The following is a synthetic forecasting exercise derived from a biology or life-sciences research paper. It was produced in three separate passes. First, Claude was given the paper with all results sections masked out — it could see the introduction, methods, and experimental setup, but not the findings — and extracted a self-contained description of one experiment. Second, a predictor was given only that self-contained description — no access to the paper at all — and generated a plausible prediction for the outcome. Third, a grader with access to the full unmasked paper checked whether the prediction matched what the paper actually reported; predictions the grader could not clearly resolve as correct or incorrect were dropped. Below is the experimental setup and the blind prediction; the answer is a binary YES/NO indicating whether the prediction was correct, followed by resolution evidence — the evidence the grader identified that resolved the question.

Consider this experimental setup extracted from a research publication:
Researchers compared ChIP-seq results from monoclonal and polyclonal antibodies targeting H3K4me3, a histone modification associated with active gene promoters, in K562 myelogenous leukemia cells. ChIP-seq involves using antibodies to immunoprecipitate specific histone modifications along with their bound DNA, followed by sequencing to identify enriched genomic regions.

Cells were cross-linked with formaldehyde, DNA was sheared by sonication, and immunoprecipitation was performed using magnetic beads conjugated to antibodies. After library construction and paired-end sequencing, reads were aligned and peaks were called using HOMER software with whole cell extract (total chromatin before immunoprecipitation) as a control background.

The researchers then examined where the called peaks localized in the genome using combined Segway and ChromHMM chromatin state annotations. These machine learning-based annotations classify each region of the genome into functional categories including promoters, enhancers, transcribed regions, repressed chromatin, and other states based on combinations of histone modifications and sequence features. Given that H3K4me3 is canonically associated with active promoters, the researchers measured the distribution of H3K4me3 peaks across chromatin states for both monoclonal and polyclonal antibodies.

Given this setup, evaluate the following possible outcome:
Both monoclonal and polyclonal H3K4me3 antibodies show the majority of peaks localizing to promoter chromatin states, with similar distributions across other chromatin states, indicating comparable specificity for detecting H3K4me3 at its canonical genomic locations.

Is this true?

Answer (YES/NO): YES